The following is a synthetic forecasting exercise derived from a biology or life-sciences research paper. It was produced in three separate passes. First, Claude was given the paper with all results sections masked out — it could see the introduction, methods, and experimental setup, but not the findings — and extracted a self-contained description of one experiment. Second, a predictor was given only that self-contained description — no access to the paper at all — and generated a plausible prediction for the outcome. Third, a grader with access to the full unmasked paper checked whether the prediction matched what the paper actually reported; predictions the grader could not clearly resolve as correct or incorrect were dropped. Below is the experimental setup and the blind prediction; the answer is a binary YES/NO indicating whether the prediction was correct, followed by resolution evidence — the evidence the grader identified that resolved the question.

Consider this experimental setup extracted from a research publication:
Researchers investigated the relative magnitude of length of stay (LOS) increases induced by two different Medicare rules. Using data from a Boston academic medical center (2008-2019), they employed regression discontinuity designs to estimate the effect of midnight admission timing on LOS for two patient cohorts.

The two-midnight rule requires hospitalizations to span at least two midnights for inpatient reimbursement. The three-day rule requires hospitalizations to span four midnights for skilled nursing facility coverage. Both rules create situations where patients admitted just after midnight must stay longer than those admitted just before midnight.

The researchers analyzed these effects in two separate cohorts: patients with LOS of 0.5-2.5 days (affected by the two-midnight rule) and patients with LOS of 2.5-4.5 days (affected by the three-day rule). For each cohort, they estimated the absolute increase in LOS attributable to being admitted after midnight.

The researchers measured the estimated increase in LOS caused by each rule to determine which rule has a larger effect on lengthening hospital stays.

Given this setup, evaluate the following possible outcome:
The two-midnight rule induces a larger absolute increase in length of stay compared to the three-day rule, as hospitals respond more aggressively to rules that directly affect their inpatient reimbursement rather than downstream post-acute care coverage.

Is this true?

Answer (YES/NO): NO